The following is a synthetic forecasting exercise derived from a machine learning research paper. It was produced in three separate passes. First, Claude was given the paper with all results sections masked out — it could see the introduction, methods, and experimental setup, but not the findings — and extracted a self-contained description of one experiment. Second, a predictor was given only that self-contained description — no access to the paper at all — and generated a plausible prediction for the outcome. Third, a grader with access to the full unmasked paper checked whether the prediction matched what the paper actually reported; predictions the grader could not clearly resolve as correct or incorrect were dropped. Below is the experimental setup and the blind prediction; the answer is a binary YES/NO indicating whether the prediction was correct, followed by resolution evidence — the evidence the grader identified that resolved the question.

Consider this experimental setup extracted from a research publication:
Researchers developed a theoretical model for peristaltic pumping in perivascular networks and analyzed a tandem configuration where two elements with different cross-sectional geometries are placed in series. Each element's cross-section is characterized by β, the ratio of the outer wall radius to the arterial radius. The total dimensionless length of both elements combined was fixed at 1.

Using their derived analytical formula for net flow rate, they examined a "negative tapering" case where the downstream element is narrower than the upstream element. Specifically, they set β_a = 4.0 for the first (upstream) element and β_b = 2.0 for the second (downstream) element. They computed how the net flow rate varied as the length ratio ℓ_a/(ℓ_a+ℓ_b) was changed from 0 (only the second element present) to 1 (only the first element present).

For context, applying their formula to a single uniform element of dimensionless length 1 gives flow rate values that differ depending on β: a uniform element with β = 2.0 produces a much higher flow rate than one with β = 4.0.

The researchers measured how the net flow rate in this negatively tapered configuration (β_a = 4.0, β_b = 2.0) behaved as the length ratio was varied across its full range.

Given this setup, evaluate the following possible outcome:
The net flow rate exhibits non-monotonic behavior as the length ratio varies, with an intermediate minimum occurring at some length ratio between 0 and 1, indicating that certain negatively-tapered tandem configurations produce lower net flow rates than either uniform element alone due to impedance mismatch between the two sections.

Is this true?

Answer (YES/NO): YES